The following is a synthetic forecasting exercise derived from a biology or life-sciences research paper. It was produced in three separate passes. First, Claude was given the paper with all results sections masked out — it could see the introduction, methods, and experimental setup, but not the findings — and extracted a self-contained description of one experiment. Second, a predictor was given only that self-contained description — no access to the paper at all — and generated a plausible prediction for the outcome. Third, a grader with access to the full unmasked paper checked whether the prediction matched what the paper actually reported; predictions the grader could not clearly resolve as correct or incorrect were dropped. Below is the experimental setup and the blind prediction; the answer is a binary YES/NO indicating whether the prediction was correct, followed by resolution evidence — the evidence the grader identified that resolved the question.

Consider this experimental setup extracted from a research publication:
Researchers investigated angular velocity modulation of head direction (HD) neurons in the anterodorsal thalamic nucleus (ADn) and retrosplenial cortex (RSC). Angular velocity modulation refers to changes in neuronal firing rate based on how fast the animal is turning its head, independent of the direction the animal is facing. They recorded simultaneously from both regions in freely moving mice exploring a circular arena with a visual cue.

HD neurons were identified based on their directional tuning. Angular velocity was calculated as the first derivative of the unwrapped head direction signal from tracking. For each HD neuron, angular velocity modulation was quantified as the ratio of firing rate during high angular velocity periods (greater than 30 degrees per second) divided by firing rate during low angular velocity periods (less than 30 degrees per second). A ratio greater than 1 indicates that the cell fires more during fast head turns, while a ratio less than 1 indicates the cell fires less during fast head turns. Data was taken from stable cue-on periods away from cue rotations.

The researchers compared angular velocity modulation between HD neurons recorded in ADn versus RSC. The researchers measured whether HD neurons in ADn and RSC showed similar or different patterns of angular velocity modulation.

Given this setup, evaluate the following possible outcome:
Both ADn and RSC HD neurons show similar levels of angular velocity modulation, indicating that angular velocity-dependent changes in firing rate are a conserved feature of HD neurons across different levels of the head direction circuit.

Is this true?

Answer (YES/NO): NO